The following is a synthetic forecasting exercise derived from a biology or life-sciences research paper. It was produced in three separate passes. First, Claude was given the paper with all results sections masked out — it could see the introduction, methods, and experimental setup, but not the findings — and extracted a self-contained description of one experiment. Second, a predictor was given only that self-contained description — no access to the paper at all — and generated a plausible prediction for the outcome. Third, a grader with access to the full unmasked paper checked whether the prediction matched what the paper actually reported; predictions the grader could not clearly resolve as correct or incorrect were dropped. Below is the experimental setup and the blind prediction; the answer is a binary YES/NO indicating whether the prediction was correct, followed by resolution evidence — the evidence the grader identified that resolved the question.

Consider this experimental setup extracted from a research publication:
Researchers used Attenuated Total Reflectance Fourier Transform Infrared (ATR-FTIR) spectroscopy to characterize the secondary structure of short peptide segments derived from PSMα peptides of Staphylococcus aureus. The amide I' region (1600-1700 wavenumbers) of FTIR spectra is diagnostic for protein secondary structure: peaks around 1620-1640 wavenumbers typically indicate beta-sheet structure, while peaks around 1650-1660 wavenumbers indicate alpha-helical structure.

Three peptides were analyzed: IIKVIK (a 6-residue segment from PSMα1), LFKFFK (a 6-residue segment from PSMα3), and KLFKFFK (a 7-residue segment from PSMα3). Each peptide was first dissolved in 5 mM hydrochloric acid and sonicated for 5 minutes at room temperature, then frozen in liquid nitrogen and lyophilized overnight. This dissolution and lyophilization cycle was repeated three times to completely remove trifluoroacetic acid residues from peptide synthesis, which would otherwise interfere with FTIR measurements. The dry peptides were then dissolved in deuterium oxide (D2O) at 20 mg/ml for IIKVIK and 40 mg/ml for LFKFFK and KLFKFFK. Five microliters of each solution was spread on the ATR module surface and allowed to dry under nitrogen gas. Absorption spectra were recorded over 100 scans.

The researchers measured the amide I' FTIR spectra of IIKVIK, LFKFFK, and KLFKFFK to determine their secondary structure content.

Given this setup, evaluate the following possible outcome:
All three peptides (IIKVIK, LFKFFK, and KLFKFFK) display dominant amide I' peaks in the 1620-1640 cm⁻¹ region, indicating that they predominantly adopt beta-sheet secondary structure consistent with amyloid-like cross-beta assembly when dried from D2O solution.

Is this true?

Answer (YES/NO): YES